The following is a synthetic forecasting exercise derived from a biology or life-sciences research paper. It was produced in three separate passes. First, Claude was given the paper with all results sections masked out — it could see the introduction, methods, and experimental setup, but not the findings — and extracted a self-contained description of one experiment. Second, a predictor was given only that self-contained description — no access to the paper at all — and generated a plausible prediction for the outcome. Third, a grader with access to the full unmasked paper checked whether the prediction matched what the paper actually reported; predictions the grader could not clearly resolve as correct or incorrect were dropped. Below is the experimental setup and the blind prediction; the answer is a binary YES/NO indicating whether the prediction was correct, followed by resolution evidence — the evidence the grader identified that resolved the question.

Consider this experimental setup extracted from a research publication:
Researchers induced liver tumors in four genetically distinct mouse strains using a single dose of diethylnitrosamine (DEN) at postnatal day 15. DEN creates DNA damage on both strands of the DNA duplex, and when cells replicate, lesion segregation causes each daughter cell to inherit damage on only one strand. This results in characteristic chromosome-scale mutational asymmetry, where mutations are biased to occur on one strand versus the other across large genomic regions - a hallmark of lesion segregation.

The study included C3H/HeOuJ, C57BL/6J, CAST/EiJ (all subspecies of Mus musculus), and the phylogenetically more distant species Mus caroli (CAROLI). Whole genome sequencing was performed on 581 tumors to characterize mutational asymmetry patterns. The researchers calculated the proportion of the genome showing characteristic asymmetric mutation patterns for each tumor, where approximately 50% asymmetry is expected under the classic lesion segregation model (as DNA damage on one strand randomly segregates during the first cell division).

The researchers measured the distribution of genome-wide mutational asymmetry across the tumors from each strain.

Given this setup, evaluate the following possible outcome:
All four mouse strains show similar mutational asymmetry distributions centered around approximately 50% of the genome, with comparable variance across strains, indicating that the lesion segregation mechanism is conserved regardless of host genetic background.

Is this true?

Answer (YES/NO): NO